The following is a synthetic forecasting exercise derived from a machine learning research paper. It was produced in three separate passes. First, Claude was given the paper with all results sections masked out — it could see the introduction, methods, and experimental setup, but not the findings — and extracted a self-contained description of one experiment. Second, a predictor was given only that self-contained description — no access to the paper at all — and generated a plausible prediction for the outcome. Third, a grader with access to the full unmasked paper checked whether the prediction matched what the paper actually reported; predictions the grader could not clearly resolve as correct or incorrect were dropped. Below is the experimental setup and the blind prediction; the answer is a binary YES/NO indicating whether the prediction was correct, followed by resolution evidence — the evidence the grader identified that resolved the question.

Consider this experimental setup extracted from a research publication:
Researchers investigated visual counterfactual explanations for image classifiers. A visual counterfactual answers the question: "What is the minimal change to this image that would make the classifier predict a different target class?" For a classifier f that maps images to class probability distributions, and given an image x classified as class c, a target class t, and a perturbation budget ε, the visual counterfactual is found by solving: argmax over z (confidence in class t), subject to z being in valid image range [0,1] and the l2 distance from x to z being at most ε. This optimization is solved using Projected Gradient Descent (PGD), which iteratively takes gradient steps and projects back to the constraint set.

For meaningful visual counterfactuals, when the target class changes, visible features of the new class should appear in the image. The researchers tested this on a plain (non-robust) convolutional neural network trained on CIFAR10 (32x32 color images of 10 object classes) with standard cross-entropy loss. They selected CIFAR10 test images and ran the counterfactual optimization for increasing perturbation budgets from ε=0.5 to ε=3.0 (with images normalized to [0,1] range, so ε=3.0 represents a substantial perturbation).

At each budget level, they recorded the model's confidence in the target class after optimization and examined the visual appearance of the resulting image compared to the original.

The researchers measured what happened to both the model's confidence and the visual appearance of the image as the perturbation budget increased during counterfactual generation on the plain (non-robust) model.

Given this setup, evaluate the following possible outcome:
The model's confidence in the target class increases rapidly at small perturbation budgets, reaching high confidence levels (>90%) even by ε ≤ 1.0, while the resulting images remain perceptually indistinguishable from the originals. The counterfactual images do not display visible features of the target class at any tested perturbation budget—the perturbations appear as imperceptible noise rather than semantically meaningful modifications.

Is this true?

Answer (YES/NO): NO